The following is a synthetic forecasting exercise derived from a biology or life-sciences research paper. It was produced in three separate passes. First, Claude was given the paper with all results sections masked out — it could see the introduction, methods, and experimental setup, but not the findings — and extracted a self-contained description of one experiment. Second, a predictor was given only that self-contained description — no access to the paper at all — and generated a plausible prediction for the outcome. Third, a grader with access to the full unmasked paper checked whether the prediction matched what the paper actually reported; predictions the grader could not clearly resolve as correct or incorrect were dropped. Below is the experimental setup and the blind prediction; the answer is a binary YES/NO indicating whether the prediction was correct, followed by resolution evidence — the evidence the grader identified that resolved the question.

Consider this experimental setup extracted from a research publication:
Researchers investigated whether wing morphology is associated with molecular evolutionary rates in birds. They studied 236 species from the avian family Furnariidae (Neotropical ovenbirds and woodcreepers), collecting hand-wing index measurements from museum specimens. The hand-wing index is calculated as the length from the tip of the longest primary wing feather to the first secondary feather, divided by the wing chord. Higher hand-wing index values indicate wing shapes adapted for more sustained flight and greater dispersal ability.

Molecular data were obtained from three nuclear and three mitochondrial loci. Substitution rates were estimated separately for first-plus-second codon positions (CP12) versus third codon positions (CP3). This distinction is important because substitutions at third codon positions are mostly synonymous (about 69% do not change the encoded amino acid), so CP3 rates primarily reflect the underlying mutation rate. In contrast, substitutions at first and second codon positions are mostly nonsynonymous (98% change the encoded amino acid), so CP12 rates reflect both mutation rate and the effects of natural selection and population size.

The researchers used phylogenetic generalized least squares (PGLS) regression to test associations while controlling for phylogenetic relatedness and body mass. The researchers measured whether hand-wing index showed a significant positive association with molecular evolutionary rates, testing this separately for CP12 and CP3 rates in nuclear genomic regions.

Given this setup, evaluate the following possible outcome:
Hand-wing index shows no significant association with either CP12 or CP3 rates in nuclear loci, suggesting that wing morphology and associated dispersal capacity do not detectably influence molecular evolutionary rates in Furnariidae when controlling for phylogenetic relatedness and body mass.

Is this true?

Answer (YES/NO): NO